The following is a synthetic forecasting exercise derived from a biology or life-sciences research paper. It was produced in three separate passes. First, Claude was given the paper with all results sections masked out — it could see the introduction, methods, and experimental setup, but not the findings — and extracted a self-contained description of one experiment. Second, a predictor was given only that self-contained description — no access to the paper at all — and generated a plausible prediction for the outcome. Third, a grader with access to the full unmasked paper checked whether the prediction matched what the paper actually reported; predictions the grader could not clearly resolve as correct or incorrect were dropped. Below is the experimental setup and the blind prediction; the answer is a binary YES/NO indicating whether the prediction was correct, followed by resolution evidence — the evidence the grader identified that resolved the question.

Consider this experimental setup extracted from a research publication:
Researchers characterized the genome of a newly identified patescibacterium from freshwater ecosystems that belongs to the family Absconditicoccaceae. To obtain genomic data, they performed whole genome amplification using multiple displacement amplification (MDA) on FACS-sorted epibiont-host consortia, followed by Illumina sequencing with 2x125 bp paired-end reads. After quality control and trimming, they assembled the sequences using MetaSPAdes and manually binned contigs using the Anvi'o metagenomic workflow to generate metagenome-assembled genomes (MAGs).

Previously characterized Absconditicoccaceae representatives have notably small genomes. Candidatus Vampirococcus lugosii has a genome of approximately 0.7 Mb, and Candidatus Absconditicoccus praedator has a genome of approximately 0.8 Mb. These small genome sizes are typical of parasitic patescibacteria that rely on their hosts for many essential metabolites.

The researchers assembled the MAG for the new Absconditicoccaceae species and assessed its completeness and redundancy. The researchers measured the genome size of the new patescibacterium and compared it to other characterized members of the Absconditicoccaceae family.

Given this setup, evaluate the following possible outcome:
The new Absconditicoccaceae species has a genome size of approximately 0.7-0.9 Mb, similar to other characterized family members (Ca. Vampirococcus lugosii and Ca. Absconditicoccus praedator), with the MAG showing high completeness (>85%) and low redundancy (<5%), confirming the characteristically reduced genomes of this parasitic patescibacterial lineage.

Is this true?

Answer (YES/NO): NO